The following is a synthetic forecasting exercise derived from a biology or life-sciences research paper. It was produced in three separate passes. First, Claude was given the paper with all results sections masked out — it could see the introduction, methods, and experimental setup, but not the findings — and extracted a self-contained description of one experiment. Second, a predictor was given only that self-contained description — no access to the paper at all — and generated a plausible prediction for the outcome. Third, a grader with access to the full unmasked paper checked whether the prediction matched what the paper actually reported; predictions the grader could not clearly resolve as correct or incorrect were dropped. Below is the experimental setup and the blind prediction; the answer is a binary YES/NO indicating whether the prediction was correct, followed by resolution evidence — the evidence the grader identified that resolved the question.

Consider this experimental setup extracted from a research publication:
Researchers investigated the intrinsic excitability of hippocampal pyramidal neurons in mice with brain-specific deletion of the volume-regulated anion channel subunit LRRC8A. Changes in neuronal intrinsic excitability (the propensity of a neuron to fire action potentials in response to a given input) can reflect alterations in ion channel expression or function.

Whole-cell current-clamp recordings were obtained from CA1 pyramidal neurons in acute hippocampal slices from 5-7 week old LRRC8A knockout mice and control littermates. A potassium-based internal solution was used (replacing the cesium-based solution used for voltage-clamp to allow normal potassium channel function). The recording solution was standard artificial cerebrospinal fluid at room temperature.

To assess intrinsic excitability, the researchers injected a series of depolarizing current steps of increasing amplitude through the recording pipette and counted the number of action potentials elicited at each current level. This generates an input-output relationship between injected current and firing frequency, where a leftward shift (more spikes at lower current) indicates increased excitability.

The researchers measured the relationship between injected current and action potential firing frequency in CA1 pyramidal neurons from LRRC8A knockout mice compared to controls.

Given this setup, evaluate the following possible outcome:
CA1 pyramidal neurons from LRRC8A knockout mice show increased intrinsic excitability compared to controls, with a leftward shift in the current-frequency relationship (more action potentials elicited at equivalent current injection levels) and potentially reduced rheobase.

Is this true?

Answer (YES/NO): NO